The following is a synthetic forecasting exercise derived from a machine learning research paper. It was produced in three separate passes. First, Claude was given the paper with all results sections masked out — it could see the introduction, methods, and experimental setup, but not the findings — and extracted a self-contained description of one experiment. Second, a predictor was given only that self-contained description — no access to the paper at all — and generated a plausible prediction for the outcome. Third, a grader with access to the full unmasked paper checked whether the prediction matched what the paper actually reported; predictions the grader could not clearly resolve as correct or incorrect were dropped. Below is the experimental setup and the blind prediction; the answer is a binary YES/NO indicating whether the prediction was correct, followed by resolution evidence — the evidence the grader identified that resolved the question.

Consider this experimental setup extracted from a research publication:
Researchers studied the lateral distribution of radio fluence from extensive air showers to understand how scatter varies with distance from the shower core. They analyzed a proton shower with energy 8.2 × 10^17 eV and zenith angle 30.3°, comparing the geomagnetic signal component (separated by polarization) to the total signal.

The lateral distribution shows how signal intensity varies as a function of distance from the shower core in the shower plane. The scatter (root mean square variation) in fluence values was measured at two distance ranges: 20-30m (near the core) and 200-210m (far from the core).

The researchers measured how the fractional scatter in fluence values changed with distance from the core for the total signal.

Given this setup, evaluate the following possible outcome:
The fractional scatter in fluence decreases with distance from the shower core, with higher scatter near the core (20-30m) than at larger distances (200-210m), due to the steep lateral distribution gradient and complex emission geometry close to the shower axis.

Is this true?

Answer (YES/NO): NO